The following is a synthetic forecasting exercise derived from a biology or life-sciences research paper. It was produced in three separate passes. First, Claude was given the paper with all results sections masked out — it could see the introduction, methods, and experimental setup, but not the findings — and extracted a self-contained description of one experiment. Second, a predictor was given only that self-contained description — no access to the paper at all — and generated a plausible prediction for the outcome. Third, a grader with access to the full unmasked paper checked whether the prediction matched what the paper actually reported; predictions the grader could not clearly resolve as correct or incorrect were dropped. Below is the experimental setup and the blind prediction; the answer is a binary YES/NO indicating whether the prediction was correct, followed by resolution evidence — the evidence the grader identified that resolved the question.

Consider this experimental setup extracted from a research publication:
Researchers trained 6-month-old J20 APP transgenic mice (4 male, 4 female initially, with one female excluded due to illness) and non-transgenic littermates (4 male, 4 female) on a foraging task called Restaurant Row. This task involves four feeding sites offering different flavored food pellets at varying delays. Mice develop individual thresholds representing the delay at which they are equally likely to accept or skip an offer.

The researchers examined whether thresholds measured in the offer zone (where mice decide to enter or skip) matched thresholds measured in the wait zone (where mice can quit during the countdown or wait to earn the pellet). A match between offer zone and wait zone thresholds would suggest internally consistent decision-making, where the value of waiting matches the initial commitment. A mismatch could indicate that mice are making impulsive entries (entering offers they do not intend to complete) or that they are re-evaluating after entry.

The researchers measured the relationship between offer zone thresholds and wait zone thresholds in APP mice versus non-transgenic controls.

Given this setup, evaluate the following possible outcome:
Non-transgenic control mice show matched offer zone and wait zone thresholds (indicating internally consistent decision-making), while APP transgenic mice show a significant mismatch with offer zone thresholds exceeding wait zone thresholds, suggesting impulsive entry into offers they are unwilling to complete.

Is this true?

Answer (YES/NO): NO